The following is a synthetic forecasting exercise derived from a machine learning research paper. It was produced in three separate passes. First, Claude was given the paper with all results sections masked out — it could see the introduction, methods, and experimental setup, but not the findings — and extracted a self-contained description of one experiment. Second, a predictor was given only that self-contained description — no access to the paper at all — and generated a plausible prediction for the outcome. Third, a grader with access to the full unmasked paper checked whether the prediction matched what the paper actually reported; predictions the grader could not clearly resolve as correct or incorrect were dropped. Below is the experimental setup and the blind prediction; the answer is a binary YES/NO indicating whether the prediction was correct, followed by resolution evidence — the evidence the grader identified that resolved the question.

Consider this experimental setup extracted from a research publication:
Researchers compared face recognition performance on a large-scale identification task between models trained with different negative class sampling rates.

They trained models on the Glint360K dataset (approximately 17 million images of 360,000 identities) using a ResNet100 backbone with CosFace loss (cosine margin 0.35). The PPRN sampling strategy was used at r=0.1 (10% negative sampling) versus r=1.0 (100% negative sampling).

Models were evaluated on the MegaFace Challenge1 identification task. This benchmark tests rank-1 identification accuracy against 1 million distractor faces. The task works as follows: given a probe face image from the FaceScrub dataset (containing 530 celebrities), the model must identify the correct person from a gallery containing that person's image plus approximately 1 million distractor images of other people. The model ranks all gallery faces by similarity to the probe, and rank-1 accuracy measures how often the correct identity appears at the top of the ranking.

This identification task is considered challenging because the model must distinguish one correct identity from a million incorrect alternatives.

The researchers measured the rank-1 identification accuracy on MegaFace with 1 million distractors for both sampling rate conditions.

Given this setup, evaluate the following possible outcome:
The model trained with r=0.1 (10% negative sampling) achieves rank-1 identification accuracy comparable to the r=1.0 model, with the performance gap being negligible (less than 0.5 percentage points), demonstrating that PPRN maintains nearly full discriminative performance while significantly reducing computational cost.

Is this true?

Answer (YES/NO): YES